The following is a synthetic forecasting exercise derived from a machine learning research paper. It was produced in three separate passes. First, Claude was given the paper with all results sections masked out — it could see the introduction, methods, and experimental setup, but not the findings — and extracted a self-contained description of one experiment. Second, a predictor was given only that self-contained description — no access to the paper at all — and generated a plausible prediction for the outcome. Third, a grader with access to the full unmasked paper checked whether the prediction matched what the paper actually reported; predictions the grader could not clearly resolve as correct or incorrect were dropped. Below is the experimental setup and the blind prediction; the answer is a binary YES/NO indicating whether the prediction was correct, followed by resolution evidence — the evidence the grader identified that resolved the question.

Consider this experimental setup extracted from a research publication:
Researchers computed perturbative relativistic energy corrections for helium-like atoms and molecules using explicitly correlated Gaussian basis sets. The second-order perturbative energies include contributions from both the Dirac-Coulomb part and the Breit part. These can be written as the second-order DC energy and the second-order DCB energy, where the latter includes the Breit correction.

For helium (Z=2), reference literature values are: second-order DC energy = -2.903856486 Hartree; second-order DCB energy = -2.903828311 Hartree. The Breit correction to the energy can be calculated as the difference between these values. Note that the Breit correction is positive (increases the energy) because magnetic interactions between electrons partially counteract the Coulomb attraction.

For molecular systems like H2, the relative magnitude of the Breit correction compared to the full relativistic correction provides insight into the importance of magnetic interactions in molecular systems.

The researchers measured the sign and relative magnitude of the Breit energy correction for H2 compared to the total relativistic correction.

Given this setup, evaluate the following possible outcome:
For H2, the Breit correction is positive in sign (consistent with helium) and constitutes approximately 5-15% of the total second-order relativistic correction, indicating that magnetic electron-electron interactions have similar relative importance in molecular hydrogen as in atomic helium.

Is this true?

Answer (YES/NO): NO